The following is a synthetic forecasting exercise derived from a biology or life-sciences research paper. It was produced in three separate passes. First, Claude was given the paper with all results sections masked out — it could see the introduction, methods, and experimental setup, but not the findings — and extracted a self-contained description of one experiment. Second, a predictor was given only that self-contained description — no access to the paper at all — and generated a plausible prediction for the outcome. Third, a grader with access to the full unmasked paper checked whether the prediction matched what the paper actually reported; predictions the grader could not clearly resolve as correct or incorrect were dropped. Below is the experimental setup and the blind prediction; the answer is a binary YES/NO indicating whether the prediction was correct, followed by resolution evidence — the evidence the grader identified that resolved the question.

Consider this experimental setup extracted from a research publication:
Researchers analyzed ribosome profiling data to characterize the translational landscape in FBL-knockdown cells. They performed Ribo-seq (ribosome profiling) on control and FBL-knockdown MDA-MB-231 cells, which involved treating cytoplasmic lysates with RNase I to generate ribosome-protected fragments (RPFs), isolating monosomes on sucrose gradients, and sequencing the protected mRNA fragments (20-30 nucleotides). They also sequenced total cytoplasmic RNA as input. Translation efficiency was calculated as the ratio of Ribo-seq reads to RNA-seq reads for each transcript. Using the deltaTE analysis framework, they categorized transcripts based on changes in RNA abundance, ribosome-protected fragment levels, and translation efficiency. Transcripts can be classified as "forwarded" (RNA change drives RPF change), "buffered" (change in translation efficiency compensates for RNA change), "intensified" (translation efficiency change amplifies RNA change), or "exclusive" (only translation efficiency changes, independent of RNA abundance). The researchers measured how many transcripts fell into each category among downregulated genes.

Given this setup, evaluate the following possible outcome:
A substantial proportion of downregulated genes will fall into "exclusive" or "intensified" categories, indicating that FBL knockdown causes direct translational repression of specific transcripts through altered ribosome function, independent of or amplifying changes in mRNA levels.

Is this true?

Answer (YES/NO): YES